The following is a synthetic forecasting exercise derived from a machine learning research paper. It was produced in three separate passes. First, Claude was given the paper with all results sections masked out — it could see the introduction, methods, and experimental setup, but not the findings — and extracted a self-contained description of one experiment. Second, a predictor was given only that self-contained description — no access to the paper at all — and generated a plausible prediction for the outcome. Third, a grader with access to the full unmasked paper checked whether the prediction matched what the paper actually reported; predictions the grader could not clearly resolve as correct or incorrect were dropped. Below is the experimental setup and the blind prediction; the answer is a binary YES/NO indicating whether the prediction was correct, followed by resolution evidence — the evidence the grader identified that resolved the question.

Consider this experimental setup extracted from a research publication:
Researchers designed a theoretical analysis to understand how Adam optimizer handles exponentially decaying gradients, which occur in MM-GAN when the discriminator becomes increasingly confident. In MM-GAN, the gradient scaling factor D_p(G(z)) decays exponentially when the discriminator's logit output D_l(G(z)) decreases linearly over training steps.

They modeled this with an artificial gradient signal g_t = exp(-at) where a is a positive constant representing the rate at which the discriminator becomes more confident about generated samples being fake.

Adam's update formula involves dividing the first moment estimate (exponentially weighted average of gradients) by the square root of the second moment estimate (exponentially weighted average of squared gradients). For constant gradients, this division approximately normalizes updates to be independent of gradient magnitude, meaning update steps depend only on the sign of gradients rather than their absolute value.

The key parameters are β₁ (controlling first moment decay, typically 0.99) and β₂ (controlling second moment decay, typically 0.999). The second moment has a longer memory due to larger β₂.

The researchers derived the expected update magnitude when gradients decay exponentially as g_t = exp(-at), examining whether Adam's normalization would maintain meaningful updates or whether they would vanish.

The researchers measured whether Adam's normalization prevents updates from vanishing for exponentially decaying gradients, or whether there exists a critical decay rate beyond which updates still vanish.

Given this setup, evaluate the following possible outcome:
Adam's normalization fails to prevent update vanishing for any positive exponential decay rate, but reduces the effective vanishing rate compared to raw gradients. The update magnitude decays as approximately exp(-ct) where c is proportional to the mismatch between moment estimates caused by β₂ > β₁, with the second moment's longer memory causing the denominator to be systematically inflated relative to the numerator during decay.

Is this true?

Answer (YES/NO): NO